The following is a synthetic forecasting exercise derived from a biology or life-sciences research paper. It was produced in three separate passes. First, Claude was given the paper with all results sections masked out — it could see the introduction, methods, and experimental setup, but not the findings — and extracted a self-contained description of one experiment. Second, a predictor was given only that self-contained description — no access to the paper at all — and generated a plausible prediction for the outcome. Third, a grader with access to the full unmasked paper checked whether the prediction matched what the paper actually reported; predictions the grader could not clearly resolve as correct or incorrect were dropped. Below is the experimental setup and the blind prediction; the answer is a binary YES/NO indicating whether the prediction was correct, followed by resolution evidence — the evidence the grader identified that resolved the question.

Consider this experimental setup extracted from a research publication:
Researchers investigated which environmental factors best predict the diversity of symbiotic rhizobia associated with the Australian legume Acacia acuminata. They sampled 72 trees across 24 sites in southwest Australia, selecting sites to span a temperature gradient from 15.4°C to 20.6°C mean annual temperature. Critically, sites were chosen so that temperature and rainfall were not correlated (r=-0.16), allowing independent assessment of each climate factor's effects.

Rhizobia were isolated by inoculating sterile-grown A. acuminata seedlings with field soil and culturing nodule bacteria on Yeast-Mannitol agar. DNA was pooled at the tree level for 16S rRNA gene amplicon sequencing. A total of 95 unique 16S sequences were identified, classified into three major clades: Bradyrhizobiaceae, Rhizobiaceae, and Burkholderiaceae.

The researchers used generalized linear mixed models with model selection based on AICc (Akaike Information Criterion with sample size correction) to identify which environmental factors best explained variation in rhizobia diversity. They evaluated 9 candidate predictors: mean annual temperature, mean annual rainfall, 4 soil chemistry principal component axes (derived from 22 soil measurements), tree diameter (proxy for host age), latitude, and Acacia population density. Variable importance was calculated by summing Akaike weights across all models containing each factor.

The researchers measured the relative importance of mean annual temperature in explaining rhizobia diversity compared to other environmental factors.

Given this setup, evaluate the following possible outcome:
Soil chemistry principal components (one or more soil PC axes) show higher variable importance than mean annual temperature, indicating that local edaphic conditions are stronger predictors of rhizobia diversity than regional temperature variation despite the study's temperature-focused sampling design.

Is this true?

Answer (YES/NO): YES